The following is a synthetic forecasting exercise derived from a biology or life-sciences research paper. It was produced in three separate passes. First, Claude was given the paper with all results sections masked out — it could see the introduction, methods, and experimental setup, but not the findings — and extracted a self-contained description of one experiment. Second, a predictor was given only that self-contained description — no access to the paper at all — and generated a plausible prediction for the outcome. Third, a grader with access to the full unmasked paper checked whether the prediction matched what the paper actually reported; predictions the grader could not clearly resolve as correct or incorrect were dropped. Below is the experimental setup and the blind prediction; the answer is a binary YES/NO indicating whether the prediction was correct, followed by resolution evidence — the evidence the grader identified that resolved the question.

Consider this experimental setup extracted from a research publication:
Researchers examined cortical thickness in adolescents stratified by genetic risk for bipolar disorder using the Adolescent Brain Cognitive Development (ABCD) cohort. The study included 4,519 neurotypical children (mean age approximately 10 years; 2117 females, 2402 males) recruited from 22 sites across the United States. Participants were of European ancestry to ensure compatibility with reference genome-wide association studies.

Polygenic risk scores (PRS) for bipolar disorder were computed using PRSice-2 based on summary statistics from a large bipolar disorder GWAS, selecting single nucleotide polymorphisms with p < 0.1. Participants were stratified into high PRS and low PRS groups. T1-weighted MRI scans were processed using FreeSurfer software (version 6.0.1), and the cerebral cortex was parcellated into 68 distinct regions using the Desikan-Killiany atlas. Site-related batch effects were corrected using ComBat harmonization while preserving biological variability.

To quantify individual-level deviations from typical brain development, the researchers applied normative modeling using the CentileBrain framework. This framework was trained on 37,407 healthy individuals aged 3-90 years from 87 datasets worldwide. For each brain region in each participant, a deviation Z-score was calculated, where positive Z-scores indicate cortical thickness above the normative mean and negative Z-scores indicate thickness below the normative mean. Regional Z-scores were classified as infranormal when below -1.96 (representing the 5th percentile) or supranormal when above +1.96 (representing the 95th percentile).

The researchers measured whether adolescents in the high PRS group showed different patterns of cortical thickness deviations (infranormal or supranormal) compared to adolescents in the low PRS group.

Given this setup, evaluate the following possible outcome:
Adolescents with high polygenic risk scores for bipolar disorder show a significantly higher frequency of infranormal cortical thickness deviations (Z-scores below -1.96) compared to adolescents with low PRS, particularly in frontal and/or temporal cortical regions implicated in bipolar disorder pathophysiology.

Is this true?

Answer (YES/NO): NO